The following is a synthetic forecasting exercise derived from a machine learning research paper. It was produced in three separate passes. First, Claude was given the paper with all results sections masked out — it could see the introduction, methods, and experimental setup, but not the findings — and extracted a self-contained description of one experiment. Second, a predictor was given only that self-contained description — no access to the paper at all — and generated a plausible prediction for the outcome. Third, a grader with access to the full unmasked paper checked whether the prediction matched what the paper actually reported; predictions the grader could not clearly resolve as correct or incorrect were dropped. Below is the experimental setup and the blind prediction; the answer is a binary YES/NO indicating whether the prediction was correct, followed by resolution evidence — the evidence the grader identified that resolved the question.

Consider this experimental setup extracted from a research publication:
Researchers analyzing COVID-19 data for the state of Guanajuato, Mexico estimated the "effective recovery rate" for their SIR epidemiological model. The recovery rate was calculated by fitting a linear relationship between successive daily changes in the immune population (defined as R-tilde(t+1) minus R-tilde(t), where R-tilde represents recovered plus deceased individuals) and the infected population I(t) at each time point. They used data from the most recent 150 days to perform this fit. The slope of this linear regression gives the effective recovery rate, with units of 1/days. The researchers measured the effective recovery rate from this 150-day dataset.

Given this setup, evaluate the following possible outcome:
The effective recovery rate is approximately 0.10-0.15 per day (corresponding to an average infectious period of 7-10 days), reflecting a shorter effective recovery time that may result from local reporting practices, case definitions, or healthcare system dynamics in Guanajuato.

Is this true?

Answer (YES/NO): NO